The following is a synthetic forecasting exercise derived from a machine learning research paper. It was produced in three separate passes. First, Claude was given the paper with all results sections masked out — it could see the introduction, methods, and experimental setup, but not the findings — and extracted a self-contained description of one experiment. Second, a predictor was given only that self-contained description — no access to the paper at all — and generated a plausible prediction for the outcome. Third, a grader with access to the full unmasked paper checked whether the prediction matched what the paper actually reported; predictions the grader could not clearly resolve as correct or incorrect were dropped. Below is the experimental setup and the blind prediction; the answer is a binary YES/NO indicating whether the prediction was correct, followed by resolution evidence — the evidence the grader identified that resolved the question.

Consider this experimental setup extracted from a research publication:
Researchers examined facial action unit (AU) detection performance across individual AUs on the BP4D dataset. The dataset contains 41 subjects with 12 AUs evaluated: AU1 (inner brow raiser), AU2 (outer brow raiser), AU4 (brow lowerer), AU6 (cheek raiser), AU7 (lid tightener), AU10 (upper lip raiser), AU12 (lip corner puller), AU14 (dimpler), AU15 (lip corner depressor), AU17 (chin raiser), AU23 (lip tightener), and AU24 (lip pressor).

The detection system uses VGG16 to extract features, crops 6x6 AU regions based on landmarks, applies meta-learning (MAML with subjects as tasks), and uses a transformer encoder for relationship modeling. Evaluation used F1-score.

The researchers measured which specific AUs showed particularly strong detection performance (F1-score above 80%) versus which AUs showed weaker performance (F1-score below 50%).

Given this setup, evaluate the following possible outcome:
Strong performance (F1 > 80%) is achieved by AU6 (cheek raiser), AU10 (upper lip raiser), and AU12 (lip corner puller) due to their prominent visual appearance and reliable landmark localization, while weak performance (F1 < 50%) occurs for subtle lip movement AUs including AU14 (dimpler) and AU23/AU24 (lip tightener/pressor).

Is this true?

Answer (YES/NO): NO